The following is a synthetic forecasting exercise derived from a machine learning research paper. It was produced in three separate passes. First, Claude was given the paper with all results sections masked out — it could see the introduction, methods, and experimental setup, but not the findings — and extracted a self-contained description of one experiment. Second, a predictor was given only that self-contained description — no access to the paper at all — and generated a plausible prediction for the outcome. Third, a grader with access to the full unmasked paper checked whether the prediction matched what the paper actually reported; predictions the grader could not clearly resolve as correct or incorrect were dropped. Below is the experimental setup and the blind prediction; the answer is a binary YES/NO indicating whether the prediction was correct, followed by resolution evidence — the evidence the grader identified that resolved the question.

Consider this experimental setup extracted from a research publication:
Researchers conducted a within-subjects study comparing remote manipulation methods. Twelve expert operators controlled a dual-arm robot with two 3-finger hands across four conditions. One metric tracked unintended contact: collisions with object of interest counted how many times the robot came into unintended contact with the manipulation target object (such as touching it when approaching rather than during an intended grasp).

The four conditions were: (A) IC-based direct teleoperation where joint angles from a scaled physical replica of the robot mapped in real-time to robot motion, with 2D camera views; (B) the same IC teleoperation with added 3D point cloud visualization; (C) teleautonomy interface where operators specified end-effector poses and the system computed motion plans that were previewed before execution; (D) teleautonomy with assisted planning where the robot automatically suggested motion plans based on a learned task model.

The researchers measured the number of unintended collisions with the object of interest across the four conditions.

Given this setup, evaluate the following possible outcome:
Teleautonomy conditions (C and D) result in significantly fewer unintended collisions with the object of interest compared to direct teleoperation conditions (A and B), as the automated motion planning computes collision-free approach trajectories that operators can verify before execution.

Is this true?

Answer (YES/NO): NO